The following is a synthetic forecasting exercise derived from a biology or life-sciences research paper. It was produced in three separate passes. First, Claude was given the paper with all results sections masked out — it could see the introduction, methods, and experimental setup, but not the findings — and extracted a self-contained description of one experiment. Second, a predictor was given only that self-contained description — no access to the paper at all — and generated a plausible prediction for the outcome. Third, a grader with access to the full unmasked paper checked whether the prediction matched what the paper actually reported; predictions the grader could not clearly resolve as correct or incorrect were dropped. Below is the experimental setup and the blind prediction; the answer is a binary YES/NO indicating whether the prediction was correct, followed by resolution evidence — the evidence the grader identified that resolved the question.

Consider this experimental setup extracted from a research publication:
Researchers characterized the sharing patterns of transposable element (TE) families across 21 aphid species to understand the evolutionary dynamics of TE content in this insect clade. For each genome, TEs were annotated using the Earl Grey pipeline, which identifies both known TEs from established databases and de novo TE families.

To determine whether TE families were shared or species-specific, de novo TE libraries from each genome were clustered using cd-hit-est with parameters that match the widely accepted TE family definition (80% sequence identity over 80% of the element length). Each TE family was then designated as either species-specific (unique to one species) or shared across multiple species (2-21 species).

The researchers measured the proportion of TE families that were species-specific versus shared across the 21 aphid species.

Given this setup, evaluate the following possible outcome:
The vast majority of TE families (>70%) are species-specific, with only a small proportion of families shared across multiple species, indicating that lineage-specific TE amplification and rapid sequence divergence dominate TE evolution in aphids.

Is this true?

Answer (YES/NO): NO